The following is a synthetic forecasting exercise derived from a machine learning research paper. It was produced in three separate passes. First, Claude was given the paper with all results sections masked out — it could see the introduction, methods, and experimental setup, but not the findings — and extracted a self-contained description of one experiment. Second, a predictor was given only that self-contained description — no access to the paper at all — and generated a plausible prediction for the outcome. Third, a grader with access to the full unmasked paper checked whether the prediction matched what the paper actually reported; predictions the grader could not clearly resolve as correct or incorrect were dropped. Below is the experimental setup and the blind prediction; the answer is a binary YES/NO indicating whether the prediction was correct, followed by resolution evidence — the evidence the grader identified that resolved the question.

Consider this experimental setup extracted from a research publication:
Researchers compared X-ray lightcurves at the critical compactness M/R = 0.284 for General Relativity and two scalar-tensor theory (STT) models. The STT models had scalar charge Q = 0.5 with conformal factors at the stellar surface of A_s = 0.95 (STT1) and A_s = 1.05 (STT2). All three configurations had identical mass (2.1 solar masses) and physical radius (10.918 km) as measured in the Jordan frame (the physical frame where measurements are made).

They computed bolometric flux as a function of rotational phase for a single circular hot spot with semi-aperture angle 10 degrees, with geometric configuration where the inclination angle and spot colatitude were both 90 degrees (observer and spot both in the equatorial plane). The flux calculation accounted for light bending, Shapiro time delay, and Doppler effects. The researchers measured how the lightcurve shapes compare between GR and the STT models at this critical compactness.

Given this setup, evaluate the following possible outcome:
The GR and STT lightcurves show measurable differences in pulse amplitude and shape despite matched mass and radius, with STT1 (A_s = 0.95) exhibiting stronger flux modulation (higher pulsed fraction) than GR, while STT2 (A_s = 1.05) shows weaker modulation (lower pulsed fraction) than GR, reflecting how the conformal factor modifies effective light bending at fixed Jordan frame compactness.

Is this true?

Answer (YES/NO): YES